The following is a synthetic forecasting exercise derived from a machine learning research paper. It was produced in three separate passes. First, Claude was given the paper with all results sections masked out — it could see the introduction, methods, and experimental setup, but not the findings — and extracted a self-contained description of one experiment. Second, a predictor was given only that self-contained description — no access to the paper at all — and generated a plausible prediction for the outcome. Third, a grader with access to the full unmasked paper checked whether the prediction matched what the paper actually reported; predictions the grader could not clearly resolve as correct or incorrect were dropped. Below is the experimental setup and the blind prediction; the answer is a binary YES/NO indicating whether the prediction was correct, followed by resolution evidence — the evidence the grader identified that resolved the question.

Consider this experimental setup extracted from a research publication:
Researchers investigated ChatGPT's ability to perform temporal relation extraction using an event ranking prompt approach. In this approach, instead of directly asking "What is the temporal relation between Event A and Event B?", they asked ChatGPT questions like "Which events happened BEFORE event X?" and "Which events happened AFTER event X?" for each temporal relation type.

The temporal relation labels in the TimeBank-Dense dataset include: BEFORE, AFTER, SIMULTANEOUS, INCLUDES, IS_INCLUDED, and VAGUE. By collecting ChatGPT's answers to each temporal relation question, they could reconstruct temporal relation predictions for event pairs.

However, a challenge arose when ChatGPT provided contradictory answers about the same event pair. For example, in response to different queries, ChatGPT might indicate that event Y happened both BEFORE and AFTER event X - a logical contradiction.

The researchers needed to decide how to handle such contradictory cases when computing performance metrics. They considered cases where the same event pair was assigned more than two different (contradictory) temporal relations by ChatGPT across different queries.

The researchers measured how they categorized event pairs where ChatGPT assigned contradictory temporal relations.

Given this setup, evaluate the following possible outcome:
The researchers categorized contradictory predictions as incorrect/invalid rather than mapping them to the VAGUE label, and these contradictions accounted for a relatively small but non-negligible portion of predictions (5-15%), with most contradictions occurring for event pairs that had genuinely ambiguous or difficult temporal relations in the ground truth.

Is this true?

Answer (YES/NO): NO